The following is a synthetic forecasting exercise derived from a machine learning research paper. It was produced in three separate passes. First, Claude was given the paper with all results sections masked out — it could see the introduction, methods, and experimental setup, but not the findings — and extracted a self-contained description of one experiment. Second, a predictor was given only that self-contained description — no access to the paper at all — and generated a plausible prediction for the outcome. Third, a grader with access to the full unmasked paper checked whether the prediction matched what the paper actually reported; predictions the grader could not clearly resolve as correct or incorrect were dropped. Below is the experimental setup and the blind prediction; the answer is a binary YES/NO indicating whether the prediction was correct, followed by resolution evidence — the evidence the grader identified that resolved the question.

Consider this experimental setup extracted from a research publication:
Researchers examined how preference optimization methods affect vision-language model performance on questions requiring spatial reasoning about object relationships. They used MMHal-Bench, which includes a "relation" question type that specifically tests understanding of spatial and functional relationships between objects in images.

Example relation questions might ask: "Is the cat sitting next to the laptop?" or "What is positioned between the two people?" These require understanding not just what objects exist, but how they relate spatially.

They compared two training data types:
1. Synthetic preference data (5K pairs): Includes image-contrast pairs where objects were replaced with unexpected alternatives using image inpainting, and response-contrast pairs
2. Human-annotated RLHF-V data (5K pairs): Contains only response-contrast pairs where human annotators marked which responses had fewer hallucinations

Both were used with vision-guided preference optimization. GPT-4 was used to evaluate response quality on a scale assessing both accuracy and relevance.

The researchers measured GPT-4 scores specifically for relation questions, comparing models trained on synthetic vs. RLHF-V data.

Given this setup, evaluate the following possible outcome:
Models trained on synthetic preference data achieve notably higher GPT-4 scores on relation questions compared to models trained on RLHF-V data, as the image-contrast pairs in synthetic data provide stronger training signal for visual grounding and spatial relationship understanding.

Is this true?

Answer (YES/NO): YES